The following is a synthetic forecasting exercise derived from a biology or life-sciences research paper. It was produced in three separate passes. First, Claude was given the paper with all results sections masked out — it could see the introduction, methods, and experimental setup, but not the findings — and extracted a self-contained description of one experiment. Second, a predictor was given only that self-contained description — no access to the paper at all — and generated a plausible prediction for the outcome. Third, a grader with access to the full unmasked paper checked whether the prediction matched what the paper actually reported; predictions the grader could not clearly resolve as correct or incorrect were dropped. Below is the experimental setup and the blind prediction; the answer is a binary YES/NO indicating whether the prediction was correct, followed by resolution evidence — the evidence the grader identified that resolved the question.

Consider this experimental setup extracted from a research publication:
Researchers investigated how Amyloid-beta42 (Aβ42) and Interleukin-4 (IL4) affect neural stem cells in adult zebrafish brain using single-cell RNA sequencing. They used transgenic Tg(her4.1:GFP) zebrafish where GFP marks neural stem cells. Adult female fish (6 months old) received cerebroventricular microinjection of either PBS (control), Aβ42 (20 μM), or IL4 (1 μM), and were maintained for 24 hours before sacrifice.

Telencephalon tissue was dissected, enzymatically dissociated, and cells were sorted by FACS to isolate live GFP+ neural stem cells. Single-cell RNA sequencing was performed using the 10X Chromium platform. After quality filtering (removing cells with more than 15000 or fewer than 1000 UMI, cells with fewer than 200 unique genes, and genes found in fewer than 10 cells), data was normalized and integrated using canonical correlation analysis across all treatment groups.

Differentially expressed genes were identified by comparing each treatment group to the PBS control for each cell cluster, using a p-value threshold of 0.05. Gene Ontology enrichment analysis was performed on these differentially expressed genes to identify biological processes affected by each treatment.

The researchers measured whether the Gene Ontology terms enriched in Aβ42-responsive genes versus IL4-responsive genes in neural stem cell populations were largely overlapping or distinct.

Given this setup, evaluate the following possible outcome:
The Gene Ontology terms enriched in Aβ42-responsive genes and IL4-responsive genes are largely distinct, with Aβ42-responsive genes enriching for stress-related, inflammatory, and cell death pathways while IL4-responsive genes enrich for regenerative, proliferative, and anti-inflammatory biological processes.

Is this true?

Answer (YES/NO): NO